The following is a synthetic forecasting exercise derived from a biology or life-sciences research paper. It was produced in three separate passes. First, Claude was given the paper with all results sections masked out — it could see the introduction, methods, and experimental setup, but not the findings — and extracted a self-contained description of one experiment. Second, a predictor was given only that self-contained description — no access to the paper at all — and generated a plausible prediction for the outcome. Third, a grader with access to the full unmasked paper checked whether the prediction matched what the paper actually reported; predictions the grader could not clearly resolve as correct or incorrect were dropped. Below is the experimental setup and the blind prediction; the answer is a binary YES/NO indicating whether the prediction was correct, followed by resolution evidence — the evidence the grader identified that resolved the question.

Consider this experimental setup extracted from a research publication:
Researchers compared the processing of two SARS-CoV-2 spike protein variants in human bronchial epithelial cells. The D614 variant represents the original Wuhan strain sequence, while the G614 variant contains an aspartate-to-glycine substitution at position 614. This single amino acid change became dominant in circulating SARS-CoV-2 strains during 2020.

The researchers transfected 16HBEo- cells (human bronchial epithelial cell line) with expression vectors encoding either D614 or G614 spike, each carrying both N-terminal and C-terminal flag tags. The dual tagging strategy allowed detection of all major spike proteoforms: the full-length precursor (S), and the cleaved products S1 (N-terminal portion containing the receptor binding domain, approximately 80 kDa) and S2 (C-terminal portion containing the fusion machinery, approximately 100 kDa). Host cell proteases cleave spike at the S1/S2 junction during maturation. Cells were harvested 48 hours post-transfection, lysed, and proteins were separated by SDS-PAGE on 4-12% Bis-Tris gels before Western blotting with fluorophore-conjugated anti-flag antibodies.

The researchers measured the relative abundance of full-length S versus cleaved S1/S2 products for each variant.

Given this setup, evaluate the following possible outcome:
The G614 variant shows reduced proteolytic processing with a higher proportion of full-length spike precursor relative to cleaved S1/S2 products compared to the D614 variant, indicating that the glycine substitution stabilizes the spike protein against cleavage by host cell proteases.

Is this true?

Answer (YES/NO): NO